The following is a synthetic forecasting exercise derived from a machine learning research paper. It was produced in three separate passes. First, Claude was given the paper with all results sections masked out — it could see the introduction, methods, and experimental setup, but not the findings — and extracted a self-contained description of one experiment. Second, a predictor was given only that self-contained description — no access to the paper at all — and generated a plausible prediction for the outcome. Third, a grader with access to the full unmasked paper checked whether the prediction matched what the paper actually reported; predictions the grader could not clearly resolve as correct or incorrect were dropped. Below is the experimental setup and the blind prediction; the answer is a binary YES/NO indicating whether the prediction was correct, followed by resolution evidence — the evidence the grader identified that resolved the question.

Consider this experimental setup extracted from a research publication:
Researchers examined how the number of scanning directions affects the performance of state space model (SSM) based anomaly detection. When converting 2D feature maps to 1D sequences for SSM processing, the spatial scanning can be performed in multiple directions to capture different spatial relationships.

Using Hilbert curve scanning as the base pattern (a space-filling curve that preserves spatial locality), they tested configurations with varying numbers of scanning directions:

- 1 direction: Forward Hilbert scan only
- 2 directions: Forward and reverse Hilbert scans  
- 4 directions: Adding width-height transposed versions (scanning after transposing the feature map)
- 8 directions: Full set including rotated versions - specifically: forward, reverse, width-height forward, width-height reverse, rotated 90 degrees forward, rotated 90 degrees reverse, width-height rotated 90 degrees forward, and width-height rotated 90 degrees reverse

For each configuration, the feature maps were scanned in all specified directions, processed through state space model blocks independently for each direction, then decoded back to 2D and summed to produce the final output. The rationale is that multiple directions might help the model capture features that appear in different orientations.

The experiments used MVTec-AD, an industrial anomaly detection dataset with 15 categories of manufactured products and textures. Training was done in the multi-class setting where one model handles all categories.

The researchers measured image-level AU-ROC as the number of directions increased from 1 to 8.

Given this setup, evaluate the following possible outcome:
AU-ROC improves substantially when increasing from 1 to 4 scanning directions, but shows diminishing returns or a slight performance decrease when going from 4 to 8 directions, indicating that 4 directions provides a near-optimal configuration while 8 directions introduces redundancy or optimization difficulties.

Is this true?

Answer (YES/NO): NO